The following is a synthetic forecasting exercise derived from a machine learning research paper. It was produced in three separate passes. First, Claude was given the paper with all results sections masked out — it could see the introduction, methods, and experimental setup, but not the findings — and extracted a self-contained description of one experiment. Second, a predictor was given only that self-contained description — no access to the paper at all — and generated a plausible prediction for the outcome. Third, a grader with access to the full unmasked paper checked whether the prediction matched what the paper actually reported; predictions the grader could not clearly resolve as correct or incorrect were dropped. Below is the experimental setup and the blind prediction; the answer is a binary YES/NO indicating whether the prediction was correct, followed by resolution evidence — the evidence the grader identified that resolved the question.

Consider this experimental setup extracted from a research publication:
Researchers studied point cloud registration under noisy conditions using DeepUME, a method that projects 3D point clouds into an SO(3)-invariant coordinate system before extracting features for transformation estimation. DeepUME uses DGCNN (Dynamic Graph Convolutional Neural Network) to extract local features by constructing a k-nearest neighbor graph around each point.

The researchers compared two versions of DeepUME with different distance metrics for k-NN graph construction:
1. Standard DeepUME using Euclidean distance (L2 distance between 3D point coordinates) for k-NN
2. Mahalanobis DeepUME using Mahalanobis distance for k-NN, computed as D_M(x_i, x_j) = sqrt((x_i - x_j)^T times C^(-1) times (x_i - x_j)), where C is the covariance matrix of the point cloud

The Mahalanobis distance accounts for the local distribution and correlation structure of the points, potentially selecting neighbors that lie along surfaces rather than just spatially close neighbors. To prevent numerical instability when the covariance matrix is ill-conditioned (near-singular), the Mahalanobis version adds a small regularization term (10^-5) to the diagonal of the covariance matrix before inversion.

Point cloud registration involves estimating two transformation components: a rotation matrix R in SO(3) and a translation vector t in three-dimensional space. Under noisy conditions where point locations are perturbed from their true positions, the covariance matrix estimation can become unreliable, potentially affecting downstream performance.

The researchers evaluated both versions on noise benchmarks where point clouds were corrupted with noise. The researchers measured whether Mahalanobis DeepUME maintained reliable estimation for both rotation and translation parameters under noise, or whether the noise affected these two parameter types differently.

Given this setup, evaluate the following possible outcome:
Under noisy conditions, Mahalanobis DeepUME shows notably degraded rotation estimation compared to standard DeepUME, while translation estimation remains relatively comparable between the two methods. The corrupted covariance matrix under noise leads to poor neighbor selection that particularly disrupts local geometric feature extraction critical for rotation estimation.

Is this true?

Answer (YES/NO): NO